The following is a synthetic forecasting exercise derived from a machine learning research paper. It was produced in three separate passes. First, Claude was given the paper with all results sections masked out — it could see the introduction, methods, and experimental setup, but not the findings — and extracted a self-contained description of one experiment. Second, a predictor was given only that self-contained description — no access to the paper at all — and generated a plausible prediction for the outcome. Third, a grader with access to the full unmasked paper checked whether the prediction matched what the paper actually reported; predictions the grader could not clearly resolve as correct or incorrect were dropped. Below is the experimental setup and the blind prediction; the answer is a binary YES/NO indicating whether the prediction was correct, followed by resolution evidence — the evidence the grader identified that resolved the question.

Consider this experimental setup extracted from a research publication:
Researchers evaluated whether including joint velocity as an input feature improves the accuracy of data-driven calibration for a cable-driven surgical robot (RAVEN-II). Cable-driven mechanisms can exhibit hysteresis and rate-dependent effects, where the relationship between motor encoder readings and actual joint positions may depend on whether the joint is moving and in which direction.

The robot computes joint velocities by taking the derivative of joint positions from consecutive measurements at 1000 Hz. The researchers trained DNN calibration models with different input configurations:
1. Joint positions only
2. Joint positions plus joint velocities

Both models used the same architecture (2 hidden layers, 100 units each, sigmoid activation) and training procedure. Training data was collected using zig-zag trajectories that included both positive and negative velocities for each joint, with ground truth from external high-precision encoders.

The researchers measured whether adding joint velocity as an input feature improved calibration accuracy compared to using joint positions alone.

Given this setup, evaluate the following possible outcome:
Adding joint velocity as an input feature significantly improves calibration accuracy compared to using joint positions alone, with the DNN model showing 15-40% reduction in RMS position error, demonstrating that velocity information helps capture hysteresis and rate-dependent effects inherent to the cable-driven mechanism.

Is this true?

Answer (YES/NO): NO